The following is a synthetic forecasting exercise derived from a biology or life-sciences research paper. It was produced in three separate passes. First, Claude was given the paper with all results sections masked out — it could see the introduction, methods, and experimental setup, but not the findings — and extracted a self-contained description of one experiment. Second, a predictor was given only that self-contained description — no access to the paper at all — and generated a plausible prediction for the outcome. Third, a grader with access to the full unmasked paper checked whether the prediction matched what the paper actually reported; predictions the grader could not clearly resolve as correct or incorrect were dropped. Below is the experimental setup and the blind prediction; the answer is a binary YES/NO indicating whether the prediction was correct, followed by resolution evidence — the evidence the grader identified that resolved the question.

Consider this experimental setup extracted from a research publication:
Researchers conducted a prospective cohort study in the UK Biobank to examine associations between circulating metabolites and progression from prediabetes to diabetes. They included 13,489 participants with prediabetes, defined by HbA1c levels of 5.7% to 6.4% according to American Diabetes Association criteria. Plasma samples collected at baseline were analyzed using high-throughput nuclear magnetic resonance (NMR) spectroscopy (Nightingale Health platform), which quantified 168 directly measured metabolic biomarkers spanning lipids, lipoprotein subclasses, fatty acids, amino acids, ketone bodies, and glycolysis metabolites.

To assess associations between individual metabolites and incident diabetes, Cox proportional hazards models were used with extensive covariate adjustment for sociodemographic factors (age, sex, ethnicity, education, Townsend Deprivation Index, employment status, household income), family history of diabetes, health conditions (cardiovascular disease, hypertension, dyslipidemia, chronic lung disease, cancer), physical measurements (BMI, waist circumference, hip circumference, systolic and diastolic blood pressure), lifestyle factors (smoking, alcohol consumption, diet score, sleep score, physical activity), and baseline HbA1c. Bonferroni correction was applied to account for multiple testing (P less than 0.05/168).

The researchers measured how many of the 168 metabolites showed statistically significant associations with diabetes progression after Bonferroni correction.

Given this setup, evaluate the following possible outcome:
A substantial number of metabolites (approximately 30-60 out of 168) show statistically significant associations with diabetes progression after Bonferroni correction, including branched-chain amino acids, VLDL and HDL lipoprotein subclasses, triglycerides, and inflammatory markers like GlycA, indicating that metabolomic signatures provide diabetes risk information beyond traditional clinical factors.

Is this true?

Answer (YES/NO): NO